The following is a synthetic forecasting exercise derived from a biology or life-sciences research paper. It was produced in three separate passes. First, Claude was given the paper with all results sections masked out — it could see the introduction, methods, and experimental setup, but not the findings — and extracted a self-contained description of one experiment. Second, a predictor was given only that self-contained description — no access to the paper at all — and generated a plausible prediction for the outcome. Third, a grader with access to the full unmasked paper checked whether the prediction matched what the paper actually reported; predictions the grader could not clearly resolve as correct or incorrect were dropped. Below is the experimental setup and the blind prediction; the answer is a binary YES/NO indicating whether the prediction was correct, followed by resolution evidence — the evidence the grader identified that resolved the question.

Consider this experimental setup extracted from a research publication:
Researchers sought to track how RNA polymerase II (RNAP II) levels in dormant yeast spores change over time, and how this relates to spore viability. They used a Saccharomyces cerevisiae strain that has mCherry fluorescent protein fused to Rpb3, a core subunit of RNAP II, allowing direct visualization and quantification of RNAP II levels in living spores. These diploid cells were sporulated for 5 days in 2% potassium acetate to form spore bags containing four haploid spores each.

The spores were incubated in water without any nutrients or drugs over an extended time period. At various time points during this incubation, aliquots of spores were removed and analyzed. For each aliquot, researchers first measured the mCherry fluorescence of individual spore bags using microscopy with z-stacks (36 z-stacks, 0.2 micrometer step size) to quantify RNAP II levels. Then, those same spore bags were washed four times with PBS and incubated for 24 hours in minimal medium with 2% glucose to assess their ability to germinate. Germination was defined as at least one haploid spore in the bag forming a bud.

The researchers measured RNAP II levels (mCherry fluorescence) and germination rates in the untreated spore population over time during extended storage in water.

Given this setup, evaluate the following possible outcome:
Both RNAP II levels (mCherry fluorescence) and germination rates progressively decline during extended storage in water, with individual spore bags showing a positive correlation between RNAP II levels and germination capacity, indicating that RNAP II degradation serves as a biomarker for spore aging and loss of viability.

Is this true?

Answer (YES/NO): YES